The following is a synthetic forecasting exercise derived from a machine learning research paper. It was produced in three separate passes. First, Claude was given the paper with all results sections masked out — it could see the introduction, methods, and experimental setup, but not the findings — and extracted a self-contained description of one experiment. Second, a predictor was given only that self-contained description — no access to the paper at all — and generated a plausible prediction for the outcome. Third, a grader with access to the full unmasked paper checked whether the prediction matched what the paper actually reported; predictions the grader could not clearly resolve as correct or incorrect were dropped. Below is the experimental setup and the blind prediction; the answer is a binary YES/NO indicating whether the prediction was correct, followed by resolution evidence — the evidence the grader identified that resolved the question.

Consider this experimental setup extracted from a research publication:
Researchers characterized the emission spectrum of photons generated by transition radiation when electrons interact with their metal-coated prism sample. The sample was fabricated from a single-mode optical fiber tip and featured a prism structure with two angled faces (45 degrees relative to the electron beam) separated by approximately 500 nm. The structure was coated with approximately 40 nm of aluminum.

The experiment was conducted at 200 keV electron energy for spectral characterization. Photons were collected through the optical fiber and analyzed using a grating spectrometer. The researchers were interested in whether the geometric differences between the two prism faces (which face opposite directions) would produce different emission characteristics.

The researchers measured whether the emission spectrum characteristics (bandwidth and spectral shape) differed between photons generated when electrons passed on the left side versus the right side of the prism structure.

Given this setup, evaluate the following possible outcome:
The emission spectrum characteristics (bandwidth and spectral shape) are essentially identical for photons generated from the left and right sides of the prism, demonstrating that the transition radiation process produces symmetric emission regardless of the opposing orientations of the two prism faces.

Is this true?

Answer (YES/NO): YES